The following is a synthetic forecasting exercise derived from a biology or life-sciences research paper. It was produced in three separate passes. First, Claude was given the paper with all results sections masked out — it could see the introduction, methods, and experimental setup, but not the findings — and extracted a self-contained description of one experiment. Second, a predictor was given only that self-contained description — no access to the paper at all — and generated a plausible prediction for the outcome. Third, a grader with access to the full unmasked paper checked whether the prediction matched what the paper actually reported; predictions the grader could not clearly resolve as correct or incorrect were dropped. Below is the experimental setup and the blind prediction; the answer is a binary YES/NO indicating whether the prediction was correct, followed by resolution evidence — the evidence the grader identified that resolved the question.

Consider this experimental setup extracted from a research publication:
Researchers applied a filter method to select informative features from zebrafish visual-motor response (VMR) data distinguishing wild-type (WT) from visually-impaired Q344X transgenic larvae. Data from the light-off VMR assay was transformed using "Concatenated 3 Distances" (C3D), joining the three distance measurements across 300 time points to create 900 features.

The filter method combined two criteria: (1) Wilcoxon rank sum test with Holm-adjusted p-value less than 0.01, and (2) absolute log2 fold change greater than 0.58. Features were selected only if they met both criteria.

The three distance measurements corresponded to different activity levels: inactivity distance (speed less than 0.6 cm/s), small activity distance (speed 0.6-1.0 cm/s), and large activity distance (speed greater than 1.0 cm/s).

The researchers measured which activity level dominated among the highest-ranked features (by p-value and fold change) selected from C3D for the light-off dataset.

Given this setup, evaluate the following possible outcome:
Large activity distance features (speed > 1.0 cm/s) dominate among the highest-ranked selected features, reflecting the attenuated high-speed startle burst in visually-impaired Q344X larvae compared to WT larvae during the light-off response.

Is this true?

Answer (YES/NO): YES